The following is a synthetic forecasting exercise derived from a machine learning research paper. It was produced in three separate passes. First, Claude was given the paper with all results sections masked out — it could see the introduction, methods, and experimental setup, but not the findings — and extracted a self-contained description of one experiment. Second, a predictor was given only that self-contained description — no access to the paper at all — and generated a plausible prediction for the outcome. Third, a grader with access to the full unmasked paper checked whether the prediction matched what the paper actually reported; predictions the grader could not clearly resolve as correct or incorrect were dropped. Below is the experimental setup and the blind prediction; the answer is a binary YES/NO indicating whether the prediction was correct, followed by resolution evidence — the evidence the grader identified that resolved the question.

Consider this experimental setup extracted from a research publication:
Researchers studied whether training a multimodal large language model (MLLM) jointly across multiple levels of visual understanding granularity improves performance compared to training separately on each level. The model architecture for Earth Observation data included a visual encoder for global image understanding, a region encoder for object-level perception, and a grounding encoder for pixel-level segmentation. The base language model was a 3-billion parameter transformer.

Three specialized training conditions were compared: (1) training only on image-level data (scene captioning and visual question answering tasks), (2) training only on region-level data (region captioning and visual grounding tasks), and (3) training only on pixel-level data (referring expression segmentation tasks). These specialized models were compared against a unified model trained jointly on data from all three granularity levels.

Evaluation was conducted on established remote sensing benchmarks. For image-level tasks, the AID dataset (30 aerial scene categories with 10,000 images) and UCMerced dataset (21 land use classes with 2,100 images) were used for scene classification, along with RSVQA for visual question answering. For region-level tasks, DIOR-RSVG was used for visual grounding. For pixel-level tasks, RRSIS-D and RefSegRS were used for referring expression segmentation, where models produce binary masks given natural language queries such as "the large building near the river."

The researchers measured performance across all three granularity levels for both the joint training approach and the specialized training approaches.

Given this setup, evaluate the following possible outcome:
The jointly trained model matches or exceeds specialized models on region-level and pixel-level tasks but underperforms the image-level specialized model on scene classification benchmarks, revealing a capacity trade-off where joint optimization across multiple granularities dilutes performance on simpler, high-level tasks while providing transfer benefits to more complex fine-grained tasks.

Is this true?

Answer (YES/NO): NO